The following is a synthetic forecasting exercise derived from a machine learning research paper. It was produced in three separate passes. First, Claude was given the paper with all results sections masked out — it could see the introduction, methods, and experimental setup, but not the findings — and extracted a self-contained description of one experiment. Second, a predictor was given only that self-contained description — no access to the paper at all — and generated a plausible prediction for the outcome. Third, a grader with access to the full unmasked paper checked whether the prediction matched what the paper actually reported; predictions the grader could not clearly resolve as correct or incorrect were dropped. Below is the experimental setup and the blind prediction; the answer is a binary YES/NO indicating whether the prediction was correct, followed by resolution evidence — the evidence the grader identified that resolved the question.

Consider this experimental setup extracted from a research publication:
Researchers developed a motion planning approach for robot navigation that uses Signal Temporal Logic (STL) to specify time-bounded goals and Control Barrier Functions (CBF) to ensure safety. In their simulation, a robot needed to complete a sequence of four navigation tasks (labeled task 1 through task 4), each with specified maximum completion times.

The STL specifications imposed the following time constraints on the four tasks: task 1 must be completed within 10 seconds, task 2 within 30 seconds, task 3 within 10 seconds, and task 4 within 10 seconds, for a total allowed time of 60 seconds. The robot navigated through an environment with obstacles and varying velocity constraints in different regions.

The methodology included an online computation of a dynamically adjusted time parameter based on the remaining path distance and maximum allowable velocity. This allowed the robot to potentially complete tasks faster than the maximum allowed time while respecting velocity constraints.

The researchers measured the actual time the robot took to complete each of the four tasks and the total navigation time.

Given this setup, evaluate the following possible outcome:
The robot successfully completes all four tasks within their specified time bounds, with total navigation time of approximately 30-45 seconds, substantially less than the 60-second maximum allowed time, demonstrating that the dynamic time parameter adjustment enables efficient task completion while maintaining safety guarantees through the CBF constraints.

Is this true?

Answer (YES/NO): NO